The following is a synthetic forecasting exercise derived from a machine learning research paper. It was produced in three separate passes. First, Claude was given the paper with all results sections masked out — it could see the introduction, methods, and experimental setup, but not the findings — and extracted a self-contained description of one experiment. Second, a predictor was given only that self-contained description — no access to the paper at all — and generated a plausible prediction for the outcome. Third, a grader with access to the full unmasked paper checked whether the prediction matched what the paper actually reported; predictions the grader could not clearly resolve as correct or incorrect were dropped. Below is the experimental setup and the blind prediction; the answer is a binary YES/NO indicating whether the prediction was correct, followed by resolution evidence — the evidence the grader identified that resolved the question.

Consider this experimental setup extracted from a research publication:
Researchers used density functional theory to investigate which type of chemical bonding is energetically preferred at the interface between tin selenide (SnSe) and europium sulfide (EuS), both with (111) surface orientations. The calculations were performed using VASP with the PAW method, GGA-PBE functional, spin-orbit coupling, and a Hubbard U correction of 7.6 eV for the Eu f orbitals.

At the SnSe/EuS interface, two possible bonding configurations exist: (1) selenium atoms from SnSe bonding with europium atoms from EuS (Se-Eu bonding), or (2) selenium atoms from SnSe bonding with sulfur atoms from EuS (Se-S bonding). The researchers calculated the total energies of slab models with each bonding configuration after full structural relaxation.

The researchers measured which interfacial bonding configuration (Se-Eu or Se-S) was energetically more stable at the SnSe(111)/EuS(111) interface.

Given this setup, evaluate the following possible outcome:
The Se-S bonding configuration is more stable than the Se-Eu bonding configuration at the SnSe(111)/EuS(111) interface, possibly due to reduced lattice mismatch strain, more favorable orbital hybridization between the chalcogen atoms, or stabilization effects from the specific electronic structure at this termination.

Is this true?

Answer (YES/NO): NO